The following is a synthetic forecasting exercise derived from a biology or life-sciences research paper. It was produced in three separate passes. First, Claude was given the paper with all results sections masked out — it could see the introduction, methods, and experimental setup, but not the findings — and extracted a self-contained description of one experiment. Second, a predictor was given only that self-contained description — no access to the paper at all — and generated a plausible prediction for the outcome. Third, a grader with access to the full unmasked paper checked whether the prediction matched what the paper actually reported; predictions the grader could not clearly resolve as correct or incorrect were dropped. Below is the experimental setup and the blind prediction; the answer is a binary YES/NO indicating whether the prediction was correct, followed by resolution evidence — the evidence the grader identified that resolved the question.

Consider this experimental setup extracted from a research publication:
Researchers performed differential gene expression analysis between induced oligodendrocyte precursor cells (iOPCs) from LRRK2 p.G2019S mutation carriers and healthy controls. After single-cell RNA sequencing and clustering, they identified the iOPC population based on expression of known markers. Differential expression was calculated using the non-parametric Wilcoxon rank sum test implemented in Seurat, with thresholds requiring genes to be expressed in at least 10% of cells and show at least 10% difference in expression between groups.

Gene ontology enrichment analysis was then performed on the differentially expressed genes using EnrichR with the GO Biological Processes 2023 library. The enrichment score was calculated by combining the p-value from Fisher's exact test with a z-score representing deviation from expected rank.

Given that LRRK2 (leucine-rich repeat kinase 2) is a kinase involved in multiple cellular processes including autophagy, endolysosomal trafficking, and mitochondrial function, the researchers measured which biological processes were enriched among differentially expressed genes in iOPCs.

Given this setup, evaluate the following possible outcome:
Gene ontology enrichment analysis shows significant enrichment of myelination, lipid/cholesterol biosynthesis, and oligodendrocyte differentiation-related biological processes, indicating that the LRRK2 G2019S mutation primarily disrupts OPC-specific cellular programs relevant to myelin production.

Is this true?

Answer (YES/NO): NO